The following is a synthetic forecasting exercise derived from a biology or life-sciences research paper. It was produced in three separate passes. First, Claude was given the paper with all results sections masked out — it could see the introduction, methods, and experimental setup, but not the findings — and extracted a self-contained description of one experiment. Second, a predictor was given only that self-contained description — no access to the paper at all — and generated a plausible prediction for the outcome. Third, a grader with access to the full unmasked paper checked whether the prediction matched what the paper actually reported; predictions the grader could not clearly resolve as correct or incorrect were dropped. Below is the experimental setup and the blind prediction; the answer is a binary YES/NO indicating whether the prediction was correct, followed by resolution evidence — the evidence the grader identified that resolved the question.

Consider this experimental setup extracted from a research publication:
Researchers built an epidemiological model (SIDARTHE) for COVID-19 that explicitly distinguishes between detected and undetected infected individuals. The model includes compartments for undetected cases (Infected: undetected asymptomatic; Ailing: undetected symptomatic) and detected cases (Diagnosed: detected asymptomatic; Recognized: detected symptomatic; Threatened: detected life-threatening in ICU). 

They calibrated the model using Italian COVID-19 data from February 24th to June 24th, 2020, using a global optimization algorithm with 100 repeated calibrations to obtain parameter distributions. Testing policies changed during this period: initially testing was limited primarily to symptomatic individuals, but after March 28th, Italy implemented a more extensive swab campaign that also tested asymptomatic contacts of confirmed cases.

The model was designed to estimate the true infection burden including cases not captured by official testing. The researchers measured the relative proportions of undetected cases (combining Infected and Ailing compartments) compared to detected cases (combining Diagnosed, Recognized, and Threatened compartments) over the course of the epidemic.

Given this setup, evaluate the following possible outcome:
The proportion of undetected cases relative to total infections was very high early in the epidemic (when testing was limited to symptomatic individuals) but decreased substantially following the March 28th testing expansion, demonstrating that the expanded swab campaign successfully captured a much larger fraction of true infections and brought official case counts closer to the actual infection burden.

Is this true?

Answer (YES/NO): YES